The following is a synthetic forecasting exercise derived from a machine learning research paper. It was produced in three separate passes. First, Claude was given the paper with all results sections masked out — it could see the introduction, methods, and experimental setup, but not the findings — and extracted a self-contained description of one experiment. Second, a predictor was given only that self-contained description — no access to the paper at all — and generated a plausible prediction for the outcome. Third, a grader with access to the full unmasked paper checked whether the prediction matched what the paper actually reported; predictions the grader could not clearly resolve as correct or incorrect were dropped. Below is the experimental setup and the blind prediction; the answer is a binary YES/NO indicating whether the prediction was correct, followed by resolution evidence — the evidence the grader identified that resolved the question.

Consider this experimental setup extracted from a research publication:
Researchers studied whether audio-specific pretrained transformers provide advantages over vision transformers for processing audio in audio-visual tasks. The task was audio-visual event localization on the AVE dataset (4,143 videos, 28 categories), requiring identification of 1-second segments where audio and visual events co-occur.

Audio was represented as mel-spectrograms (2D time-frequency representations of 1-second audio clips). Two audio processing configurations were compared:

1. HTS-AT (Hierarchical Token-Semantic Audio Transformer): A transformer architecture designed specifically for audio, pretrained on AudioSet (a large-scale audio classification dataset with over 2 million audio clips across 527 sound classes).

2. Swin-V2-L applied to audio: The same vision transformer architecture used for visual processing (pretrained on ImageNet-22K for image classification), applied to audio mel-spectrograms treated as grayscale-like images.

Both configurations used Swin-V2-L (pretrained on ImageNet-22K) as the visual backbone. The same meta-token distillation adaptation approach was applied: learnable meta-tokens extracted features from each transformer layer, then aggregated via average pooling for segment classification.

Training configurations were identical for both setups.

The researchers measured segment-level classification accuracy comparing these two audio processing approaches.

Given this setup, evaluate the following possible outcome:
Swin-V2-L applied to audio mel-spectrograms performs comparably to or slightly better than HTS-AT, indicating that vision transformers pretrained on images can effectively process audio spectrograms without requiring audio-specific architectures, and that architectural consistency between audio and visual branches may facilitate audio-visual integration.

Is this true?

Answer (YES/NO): NO